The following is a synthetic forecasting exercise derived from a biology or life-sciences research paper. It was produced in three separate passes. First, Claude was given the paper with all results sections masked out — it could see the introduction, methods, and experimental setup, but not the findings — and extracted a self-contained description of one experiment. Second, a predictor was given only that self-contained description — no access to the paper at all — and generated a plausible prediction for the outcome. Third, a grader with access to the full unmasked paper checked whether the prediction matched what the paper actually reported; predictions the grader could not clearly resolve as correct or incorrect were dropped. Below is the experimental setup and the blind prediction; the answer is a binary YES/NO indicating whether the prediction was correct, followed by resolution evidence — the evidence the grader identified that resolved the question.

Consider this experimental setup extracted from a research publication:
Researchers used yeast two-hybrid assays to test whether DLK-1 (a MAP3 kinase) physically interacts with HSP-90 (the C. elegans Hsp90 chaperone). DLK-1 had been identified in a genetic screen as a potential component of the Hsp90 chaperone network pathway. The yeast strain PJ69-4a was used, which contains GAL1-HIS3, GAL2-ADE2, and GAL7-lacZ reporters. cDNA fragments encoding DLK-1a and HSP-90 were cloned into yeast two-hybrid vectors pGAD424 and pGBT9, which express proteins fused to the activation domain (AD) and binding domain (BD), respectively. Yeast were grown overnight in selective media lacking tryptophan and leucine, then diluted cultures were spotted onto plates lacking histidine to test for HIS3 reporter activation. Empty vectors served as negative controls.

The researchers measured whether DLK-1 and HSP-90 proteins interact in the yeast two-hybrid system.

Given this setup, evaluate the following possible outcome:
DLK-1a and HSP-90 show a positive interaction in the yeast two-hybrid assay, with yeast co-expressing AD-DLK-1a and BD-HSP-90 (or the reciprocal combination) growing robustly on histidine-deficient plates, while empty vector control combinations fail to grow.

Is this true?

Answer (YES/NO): YES